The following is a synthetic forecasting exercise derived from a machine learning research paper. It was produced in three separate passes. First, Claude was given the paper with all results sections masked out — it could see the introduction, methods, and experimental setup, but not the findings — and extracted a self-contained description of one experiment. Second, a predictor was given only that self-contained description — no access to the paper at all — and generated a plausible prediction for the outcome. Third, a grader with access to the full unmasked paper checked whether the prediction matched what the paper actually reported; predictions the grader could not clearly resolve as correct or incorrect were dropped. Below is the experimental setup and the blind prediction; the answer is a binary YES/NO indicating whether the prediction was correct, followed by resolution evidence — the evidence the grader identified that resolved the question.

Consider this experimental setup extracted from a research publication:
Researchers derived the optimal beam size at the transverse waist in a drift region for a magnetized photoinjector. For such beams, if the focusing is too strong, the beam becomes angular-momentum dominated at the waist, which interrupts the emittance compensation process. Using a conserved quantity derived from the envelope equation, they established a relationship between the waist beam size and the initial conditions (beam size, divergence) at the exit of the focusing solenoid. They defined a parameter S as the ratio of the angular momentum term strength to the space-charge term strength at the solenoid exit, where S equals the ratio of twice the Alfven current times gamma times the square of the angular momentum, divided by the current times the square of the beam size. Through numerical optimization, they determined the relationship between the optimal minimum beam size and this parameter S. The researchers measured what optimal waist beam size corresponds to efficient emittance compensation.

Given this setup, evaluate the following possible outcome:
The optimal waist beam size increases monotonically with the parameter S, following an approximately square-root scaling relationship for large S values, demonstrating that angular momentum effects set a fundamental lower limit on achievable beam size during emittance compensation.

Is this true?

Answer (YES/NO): YES